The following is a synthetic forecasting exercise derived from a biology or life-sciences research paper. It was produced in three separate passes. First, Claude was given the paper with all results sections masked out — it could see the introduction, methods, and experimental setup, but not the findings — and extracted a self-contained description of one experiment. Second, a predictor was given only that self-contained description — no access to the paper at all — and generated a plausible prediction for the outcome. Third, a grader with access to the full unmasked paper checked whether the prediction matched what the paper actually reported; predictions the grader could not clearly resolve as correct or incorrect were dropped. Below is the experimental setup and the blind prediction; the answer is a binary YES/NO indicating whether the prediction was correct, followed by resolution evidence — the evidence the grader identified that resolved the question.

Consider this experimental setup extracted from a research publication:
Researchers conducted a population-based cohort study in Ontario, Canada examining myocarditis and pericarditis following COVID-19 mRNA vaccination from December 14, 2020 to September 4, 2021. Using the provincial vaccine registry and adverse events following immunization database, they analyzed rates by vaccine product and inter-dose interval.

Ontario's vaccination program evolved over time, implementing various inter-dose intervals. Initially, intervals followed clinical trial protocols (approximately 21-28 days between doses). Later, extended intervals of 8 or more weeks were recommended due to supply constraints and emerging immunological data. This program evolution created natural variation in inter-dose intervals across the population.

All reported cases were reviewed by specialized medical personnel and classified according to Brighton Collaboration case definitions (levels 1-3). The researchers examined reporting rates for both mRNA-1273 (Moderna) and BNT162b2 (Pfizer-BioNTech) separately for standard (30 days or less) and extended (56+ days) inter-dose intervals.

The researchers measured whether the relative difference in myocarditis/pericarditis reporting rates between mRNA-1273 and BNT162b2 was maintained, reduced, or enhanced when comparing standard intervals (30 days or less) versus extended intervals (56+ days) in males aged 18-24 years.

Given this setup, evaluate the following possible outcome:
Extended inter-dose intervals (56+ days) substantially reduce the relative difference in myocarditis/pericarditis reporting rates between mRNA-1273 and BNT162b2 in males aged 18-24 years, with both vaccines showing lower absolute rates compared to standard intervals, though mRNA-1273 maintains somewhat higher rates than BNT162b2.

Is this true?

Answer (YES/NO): NO